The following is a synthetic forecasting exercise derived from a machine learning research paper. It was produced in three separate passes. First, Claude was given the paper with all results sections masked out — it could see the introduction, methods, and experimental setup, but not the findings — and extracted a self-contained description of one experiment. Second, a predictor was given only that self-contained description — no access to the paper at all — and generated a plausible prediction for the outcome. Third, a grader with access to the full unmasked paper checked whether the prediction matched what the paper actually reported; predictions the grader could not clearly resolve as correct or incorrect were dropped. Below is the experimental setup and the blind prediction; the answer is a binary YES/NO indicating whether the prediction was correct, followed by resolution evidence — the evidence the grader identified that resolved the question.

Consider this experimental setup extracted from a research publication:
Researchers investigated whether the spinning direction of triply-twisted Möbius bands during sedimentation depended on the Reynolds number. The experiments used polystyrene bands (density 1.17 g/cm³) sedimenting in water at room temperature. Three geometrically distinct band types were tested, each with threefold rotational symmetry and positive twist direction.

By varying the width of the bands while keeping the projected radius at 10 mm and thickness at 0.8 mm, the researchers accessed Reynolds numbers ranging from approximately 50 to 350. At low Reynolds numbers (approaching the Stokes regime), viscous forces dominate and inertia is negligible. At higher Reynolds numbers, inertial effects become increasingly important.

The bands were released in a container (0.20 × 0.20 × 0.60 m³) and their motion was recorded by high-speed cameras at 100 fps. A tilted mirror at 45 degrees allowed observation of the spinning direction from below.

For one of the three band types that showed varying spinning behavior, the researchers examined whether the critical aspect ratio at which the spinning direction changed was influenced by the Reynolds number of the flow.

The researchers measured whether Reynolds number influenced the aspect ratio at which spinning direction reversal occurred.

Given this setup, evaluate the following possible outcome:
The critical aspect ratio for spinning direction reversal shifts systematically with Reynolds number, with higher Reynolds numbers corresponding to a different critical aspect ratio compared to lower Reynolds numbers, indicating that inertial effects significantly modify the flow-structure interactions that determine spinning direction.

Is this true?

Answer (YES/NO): YES